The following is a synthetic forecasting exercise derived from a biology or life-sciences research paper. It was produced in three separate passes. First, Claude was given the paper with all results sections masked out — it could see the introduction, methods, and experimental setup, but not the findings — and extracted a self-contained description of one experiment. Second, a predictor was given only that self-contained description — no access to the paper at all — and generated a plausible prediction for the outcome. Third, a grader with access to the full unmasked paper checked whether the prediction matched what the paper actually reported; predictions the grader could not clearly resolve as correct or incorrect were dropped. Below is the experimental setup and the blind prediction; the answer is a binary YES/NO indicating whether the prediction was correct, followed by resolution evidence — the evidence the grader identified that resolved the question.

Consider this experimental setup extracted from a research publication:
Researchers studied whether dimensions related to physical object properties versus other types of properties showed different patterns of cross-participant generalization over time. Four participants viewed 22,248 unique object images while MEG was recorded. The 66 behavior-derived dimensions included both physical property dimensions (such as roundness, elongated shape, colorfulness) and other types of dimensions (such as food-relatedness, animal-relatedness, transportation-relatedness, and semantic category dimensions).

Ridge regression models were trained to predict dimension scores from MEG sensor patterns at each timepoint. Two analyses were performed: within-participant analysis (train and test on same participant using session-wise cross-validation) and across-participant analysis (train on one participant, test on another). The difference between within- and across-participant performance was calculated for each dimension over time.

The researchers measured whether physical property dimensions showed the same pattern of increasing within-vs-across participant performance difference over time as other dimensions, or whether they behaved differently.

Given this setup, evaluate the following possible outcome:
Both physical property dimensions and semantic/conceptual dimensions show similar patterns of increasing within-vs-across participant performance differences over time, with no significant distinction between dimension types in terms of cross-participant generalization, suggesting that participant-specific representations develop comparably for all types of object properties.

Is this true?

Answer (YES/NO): NO